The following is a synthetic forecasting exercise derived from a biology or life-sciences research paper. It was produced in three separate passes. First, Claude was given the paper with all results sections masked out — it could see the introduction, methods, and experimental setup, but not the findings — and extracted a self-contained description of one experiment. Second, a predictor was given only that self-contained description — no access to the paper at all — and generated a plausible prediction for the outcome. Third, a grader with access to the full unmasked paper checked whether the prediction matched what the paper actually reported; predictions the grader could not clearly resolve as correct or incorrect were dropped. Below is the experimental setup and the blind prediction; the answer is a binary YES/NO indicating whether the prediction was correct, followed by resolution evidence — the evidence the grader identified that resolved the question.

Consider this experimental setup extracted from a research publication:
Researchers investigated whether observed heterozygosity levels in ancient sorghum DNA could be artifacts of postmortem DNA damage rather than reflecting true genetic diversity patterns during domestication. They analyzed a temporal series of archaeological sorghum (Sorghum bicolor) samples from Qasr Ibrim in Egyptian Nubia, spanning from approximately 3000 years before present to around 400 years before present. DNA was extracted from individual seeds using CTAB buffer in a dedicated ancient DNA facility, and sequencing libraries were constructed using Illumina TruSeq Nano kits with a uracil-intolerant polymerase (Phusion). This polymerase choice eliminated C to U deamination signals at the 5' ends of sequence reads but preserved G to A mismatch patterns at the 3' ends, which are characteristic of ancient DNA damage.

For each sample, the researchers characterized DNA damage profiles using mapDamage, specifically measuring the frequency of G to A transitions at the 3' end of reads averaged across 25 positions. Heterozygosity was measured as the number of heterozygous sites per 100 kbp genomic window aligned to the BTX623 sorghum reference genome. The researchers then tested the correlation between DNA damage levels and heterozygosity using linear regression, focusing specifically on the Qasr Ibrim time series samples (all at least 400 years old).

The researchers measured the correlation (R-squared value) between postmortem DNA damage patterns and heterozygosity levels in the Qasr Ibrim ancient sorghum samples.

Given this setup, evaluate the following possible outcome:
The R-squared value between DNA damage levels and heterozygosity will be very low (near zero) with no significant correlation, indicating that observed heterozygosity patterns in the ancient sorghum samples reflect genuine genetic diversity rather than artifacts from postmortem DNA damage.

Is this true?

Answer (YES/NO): YES